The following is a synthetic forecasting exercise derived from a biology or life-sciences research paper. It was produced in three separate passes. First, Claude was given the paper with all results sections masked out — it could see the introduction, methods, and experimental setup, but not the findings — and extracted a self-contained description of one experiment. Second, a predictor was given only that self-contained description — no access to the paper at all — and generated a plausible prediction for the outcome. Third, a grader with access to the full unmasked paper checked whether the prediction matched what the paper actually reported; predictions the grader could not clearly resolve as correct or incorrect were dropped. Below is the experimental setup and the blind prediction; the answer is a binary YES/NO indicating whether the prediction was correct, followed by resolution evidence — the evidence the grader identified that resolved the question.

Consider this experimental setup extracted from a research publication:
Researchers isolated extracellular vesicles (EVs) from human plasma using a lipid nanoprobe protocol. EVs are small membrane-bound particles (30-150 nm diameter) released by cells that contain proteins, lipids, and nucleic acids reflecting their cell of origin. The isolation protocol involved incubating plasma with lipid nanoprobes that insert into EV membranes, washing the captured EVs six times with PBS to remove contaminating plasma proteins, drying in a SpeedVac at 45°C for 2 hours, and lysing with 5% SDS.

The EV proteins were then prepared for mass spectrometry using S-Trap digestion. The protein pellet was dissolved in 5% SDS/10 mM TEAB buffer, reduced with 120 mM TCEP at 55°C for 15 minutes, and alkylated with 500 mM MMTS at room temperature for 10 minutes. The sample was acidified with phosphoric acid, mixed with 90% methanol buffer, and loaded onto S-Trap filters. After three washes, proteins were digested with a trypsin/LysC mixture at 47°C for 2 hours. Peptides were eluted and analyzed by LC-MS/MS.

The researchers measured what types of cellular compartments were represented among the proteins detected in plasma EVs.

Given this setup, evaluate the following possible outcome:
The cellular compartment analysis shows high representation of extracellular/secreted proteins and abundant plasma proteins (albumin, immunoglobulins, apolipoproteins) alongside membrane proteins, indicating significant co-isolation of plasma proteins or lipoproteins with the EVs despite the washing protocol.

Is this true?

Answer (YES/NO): NO